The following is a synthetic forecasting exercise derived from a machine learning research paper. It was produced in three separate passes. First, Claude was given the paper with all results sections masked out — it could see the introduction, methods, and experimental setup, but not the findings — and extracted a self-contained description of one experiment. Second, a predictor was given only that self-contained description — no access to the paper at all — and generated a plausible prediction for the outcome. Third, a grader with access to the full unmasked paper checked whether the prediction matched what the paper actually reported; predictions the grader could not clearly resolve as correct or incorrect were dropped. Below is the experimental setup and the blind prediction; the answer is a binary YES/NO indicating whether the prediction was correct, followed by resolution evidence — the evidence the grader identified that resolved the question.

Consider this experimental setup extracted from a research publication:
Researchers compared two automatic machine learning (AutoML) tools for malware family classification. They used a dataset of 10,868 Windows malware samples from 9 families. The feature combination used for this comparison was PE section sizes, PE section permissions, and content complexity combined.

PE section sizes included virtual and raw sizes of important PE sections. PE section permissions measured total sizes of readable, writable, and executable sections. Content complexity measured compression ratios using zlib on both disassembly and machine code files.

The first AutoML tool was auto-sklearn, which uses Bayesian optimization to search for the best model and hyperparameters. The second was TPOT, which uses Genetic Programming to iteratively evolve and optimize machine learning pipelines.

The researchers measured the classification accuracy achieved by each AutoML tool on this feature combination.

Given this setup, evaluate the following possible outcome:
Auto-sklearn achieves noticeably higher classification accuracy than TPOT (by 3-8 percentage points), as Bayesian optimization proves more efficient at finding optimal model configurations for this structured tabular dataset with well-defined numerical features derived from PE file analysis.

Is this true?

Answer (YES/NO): NO